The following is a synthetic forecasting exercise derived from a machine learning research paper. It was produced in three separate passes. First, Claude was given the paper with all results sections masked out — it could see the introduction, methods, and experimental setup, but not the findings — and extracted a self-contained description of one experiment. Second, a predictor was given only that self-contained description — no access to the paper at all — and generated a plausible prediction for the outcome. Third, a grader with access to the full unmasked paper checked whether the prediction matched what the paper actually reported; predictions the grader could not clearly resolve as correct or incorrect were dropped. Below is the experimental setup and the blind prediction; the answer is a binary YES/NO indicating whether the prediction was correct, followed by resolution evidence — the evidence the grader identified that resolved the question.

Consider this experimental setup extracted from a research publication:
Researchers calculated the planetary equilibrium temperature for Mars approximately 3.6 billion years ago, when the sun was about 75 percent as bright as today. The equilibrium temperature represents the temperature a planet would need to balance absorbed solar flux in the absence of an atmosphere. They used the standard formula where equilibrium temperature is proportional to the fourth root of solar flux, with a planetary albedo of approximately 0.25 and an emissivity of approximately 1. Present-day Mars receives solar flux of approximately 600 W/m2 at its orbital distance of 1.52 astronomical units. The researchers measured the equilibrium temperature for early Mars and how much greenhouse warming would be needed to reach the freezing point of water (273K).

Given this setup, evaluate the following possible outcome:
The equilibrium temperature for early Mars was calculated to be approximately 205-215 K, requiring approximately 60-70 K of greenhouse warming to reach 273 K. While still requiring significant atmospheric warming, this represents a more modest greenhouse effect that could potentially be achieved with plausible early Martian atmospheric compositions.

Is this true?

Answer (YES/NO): NO